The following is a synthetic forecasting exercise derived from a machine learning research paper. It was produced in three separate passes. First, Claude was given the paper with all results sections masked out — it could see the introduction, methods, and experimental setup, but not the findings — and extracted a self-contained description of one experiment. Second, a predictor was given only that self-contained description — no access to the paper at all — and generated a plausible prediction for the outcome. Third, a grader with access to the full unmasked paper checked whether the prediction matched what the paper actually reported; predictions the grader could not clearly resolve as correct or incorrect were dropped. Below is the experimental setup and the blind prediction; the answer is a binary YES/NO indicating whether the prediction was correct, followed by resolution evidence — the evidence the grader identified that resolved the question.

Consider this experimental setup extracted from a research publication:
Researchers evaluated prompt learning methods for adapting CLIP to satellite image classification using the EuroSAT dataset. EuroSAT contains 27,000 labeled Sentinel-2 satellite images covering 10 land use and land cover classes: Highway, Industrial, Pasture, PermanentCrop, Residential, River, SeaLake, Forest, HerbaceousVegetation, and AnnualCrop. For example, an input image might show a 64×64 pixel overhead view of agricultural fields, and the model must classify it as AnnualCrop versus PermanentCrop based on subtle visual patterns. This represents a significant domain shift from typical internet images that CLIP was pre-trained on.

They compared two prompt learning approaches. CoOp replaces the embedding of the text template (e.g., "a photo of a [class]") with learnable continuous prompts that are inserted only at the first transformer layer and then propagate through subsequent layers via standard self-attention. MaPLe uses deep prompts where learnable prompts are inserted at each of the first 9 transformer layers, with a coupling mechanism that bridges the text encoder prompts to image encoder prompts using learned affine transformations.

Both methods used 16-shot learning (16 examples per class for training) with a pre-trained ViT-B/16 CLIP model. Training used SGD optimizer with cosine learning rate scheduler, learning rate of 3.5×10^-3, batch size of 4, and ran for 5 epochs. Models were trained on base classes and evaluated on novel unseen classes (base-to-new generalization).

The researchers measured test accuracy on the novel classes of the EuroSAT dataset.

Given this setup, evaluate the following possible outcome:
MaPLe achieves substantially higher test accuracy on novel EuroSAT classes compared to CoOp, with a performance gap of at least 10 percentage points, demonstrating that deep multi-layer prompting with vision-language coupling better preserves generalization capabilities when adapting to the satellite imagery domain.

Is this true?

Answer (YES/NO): YES